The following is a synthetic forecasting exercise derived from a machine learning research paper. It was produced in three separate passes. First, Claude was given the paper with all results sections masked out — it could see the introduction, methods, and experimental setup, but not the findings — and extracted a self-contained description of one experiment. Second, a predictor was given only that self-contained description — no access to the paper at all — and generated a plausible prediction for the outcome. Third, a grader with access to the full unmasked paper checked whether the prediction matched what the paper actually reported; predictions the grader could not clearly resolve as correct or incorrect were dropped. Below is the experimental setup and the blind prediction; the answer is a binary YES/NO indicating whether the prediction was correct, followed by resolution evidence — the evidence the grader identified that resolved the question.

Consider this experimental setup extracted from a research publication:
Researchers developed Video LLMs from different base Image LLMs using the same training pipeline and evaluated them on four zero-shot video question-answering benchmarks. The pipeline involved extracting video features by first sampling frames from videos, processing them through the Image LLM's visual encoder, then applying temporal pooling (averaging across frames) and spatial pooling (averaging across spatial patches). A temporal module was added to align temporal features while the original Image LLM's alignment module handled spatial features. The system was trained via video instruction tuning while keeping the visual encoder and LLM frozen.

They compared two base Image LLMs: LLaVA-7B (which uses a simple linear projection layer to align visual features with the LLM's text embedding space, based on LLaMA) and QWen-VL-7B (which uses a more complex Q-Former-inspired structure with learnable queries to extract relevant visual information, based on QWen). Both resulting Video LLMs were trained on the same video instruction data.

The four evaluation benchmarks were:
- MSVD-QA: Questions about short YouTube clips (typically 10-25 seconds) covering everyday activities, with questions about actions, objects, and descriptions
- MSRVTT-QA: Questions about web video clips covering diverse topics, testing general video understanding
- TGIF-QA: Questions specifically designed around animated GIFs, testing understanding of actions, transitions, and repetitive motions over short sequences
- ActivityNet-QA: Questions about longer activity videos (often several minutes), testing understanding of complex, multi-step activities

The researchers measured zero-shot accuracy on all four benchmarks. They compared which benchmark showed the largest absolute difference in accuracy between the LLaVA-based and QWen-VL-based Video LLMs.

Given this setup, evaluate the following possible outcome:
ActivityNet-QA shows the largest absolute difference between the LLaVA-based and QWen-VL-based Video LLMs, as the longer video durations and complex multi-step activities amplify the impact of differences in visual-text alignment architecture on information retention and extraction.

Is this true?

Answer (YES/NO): NO